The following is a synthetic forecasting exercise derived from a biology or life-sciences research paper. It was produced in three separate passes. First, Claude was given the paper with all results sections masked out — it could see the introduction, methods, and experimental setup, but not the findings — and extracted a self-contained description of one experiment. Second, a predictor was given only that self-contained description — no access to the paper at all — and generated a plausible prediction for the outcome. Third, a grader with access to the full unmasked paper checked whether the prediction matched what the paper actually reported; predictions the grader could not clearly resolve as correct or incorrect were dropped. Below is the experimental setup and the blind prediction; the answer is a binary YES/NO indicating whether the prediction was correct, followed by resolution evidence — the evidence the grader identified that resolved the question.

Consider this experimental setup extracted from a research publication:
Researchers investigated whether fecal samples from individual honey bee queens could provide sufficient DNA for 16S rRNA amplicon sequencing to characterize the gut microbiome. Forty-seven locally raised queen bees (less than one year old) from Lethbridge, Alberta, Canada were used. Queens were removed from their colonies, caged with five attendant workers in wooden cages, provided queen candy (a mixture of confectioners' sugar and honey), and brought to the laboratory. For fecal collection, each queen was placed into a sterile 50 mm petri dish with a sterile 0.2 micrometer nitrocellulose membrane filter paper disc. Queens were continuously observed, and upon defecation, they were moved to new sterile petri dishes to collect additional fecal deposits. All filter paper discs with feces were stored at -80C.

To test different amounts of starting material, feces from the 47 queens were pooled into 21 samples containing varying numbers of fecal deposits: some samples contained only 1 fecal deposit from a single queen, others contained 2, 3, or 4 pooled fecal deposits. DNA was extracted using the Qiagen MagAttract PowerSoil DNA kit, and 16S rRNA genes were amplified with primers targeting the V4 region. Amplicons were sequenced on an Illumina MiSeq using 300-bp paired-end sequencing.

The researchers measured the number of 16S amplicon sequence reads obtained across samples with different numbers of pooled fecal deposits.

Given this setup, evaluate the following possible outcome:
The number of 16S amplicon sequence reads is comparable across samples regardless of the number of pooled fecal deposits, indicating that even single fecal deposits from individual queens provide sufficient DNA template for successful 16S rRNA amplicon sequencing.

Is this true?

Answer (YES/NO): NO